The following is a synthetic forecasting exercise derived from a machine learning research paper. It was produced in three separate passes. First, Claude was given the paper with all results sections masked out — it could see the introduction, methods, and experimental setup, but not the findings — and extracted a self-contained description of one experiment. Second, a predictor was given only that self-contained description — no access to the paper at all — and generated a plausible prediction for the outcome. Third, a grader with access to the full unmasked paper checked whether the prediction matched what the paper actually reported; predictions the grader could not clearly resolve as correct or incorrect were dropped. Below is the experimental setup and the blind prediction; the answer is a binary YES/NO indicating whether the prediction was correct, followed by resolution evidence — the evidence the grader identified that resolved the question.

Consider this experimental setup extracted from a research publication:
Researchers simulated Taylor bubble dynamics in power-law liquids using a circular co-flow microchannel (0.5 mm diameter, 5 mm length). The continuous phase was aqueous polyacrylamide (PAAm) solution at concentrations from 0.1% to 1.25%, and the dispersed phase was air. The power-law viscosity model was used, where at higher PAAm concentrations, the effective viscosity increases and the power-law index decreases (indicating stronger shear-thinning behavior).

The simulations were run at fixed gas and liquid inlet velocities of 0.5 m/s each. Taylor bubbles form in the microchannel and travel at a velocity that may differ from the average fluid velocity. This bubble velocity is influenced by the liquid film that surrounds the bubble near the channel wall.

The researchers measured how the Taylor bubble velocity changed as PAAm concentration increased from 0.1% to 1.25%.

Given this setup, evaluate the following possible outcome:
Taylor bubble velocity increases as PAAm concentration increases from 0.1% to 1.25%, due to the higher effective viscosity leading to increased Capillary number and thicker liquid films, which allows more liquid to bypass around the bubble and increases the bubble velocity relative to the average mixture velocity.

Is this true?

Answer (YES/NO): YES